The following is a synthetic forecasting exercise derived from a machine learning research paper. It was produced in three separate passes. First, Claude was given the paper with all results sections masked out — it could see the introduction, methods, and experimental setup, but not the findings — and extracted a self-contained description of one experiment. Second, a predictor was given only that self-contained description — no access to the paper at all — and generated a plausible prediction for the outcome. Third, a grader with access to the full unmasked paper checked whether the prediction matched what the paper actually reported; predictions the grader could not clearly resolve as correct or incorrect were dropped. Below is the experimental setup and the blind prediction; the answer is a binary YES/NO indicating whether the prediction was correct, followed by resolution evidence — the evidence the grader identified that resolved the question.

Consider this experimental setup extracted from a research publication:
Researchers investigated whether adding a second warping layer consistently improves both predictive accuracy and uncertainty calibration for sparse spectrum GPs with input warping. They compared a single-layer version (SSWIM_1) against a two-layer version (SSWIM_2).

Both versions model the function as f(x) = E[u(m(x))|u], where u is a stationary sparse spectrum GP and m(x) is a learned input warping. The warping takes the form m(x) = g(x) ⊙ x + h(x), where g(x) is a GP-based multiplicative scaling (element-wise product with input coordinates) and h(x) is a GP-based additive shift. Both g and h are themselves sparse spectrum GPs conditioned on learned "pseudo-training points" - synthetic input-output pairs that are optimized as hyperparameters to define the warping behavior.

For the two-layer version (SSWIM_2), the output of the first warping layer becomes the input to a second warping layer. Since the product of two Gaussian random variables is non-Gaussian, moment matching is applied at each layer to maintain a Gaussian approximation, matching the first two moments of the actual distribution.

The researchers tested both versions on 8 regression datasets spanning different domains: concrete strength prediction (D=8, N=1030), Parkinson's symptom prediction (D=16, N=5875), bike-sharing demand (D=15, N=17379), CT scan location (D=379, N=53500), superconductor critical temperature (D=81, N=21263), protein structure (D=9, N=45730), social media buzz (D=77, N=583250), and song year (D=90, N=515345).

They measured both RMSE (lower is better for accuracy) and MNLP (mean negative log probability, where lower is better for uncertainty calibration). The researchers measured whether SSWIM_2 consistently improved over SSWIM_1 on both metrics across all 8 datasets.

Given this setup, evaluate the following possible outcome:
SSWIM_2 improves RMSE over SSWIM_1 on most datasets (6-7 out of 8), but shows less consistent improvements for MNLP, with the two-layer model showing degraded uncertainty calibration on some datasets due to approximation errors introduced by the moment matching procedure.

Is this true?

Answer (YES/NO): NO